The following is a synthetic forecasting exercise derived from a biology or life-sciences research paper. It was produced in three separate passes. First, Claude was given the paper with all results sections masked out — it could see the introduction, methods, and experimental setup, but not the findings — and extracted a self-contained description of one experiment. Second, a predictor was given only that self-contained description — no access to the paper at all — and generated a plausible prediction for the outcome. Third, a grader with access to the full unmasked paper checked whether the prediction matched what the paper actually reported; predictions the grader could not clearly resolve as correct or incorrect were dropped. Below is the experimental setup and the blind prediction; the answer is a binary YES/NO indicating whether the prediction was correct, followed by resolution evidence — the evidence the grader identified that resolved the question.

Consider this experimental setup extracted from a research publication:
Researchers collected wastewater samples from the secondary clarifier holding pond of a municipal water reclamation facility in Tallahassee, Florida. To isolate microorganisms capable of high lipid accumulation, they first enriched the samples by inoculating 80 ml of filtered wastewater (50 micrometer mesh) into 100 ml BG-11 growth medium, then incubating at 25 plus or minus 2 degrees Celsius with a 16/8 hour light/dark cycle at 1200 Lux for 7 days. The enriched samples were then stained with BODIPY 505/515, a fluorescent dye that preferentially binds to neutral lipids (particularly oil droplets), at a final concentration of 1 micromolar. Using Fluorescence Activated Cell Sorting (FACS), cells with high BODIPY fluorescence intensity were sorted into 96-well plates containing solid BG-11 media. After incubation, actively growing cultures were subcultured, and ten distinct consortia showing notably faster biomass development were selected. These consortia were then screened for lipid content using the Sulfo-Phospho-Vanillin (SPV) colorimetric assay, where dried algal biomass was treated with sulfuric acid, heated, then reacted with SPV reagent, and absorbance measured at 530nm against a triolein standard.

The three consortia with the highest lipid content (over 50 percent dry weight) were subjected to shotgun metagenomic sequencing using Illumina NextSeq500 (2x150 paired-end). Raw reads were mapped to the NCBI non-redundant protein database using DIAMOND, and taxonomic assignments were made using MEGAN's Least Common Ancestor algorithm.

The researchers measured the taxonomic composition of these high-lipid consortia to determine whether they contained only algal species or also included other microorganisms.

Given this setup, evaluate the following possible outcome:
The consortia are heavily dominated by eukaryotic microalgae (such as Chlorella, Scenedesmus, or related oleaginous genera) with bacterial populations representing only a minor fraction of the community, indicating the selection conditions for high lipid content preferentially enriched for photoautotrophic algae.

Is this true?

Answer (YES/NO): NO